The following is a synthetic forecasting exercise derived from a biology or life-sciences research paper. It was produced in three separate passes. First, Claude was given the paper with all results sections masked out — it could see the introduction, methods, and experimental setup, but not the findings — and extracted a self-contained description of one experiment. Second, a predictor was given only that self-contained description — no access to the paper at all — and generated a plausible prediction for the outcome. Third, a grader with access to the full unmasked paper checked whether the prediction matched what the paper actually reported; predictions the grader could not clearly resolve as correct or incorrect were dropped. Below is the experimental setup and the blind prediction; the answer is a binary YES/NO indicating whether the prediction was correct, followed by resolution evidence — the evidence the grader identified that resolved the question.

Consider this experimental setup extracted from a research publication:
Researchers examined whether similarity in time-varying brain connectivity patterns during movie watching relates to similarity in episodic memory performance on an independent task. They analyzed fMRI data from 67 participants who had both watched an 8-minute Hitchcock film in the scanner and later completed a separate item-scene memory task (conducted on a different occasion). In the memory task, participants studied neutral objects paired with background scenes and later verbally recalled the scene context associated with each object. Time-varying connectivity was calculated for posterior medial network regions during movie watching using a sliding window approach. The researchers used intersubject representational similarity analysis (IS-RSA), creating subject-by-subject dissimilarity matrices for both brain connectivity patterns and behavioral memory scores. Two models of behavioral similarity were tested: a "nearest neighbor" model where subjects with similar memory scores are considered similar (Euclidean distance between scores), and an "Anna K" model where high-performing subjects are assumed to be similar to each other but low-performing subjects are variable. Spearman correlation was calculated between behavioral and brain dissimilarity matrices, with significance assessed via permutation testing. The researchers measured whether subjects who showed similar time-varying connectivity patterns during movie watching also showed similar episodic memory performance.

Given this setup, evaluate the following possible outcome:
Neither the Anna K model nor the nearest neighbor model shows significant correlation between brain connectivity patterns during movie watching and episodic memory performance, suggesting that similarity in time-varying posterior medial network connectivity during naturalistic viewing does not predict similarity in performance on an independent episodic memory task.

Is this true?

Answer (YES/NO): NO